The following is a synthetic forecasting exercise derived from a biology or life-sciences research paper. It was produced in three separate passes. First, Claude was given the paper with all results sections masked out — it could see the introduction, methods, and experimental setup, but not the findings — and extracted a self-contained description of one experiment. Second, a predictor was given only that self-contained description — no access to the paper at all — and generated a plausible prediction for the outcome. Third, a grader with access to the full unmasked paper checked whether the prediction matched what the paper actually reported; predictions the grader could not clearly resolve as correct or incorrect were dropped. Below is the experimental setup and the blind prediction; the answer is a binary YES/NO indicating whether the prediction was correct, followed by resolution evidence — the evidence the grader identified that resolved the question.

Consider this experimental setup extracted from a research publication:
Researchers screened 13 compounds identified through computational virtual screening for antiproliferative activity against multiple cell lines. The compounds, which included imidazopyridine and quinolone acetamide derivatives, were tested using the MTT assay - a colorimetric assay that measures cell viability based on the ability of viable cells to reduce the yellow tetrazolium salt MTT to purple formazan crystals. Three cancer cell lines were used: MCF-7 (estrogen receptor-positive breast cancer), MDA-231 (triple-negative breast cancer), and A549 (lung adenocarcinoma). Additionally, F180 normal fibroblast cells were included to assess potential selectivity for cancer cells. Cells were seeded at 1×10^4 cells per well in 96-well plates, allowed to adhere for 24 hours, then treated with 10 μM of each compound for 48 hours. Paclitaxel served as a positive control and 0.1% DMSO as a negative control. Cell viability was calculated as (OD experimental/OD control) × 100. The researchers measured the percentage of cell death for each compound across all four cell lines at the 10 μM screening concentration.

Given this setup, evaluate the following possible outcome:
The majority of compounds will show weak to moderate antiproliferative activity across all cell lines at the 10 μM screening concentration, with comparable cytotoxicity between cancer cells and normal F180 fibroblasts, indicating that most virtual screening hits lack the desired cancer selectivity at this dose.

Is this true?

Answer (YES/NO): NO